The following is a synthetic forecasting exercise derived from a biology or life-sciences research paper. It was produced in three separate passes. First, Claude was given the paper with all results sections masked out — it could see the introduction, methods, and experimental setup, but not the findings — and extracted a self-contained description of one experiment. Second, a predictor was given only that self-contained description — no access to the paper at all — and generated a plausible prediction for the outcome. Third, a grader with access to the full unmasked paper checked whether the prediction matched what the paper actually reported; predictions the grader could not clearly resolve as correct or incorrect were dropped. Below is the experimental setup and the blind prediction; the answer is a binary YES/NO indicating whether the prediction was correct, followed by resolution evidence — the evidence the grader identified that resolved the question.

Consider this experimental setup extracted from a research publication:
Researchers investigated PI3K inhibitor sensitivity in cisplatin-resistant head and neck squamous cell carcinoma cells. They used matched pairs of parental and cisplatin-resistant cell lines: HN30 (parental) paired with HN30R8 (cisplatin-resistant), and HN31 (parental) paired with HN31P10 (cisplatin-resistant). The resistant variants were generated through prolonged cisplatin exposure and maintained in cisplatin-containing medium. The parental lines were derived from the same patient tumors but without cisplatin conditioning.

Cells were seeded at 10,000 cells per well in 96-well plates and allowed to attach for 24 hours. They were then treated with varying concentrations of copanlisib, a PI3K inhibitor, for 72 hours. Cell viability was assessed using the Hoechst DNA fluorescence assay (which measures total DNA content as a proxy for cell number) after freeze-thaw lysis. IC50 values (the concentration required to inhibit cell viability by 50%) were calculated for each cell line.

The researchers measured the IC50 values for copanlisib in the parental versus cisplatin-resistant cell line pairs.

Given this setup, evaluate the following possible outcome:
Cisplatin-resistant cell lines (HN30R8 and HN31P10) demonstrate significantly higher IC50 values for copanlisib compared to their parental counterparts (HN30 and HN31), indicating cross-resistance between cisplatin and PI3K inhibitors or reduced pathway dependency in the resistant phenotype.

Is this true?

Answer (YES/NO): NO